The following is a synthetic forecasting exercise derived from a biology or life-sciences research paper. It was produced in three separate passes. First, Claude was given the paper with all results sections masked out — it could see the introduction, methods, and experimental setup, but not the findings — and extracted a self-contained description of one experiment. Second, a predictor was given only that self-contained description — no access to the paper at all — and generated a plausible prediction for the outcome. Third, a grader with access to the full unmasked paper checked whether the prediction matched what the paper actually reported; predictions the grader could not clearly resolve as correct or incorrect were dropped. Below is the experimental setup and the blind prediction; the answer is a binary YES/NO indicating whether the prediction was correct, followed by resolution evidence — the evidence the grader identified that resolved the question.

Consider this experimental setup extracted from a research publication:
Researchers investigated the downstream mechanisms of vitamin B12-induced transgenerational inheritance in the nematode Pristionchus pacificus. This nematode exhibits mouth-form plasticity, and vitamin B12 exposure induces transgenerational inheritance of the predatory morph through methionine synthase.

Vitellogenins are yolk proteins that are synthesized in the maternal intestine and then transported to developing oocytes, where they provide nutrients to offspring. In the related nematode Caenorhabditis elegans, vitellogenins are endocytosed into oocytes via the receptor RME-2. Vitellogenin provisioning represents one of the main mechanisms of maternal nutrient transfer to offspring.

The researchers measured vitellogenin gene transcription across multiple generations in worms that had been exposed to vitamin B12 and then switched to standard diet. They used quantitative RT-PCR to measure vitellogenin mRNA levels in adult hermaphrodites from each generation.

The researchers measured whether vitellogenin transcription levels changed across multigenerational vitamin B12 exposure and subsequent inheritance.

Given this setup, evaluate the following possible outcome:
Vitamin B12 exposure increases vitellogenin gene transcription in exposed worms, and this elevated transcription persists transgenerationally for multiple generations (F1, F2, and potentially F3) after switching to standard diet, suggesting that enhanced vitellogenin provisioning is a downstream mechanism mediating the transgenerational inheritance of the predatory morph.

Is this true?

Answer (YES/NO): YES